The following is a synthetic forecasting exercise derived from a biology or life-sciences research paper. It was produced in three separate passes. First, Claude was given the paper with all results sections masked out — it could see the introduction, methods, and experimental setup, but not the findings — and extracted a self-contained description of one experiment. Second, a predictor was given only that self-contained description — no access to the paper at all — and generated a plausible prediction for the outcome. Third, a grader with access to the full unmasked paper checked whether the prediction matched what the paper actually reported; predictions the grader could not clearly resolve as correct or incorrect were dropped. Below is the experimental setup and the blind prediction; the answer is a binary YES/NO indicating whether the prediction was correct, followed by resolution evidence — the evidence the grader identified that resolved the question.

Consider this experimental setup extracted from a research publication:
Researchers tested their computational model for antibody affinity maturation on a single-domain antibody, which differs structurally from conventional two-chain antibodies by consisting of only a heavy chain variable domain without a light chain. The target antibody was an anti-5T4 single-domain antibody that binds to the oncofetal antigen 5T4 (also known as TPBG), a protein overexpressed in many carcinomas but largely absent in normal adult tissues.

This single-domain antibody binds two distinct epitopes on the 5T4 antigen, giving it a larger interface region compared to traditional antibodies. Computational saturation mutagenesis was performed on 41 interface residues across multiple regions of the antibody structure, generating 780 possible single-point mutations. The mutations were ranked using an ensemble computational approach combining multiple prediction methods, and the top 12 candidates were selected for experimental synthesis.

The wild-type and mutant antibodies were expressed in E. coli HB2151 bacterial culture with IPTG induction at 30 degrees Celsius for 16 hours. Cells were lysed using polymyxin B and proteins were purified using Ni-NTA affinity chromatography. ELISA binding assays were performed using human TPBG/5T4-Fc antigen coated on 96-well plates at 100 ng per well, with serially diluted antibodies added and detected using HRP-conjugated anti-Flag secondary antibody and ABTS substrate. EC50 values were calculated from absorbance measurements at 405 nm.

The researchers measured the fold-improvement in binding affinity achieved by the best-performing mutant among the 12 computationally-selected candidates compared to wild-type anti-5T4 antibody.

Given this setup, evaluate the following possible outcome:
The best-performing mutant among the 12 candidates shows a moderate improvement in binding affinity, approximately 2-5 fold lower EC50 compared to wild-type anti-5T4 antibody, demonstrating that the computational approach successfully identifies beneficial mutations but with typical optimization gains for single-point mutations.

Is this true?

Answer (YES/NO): NO